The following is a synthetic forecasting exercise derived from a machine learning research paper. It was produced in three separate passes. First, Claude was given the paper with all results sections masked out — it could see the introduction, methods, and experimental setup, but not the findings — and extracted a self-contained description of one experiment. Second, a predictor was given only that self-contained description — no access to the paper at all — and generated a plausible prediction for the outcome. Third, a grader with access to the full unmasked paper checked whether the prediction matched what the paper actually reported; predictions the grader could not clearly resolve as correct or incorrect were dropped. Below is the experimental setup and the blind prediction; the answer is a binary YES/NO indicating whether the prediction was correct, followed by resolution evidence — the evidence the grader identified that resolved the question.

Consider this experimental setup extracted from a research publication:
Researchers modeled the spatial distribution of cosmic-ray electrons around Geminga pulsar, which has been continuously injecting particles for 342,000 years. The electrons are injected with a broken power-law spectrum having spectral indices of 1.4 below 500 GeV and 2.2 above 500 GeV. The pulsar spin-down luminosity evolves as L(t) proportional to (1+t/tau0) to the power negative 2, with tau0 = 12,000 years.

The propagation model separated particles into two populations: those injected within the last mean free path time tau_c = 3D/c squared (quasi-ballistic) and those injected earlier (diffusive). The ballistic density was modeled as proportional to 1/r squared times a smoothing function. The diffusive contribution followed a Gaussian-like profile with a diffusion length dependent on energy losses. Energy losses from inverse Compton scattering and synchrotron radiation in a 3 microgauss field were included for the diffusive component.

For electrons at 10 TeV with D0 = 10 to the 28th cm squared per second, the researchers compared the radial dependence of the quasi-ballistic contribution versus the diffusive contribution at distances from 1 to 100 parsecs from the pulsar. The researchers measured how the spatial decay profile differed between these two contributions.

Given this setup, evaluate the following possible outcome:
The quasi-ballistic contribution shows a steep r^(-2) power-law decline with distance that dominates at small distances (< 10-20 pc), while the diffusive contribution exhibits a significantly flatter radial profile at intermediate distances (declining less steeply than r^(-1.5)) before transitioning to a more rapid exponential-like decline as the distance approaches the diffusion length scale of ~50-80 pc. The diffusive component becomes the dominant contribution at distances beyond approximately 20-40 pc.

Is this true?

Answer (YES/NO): NO